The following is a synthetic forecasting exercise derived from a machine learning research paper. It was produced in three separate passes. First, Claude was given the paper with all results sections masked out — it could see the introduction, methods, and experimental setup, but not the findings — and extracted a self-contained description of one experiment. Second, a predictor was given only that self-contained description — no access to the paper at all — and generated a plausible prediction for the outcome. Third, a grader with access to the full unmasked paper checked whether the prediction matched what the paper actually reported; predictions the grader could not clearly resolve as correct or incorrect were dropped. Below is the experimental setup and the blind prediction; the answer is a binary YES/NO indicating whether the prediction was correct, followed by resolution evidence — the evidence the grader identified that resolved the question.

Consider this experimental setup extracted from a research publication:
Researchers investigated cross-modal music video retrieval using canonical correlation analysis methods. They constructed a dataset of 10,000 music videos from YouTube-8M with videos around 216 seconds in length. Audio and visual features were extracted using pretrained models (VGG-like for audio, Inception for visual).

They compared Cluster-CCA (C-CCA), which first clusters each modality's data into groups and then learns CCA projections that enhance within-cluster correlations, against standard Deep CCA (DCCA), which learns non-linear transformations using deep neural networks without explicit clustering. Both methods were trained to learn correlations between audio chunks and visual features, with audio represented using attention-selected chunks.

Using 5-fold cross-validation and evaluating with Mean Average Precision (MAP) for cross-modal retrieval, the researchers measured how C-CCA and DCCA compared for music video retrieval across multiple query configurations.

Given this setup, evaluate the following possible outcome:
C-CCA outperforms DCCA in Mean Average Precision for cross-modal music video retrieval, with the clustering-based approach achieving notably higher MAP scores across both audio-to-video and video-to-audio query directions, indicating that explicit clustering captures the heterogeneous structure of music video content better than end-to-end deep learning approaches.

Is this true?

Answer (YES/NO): NO